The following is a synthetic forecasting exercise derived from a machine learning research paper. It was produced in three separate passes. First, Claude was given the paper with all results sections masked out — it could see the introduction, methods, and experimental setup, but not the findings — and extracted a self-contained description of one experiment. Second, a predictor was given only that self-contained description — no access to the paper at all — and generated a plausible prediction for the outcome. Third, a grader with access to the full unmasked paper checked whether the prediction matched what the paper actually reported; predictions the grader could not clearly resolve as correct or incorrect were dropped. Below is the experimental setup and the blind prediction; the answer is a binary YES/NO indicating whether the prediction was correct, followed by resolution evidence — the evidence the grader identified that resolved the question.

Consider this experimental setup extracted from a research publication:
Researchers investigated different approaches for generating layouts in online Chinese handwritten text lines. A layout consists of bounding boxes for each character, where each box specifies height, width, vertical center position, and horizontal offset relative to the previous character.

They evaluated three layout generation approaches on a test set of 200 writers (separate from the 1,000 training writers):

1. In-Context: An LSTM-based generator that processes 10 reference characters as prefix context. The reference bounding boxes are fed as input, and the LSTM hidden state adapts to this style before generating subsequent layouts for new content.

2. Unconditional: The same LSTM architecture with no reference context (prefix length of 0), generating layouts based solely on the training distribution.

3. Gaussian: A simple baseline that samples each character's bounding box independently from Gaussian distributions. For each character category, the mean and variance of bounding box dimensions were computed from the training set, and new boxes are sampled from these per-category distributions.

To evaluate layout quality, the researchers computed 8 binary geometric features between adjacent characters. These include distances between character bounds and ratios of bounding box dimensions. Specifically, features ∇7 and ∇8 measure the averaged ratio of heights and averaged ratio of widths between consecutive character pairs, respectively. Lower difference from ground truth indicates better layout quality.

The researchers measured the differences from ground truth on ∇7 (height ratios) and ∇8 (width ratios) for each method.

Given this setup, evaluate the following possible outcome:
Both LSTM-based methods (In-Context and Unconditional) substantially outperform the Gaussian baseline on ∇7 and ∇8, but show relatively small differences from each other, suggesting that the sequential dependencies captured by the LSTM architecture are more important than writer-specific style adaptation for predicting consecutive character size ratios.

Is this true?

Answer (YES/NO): YES